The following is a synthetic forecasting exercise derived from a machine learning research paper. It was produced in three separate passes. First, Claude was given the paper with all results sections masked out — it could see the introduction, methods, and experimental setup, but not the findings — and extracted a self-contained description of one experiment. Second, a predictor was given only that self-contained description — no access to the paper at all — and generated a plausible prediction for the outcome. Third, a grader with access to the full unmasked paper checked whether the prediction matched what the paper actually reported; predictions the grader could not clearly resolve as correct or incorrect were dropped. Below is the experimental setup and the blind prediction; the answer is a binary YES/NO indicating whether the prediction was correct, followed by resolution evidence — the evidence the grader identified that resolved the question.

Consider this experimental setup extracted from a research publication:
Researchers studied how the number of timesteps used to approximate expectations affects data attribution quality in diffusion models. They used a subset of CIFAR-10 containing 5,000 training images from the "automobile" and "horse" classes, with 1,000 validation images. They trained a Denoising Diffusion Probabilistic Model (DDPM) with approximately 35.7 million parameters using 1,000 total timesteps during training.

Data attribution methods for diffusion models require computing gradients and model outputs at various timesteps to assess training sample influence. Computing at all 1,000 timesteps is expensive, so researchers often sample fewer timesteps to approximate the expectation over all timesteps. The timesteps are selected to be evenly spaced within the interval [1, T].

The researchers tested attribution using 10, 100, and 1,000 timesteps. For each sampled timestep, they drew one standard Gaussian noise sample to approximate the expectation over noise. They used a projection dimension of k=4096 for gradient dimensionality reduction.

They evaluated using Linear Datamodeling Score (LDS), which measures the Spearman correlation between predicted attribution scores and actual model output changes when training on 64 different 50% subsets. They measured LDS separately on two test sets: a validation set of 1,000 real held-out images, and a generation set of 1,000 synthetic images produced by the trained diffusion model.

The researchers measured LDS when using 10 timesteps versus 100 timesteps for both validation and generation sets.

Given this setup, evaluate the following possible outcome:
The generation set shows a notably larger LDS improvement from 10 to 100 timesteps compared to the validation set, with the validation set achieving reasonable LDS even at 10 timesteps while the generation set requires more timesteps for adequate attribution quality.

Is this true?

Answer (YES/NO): NO